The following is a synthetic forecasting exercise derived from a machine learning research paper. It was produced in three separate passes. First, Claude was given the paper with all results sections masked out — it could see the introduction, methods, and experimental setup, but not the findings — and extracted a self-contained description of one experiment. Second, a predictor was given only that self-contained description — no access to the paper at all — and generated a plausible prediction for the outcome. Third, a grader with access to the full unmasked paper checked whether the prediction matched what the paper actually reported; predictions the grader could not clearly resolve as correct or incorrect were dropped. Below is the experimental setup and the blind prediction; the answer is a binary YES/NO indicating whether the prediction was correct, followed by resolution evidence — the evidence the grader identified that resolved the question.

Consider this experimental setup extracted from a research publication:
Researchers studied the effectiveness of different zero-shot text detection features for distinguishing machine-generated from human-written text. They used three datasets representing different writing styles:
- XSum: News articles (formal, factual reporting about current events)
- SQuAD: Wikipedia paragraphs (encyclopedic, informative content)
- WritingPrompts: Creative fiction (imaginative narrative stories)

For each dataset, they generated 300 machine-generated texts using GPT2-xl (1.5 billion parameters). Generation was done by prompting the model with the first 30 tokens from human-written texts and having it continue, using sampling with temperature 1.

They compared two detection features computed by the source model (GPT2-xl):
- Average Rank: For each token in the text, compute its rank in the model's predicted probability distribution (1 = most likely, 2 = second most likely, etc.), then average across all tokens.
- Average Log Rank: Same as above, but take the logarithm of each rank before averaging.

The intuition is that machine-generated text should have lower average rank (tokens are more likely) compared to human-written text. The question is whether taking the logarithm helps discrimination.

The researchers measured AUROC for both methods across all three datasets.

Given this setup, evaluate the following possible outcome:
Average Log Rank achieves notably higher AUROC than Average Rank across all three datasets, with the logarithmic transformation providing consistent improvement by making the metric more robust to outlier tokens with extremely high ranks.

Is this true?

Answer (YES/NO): NO